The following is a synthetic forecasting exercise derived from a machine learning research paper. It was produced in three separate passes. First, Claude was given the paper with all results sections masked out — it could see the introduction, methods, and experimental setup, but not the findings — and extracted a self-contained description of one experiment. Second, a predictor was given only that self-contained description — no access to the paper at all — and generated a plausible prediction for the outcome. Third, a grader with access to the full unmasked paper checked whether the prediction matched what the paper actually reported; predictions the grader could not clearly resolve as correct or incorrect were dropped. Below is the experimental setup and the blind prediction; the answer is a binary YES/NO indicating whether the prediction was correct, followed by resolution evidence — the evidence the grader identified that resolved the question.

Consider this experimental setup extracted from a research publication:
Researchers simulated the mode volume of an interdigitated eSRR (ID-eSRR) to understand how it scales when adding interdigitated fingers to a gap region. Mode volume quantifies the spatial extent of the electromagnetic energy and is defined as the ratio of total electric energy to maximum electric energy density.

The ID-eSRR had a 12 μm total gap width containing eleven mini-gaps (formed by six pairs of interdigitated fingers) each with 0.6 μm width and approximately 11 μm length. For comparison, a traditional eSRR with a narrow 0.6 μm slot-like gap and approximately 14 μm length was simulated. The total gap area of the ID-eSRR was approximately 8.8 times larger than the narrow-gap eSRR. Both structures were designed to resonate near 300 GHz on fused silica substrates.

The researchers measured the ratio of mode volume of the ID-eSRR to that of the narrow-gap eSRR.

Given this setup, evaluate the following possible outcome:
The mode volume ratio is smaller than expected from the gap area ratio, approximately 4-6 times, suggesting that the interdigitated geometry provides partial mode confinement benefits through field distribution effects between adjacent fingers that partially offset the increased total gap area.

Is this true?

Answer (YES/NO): NO